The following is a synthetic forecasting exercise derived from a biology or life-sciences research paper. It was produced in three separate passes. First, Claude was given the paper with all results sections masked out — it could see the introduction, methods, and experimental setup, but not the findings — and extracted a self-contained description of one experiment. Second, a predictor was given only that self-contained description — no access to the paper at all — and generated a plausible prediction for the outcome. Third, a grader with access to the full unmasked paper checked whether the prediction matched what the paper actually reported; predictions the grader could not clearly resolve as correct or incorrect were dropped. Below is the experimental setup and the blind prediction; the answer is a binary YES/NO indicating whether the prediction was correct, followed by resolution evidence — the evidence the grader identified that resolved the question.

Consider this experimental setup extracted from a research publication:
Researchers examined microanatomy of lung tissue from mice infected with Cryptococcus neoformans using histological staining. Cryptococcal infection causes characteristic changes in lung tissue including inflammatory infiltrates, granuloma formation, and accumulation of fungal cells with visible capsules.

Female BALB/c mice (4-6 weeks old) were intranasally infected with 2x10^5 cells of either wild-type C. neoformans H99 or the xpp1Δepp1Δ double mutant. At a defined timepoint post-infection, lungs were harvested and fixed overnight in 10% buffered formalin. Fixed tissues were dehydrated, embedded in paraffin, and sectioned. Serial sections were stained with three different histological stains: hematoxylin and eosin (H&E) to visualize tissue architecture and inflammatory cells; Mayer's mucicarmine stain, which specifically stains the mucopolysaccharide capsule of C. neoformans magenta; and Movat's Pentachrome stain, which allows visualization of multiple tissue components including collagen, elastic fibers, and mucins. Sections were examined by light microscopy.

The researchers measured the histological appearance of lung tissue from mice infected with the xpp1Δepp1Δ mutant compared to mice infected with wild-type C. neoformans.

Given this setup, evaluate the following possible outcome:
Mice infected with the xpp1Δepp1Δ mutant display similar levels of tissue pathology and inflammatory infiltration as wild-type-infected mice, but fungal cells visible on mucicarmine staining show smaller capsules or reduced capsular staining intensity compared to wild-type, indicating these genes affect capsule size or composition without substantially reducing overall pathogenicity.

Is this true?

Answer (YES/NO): NO